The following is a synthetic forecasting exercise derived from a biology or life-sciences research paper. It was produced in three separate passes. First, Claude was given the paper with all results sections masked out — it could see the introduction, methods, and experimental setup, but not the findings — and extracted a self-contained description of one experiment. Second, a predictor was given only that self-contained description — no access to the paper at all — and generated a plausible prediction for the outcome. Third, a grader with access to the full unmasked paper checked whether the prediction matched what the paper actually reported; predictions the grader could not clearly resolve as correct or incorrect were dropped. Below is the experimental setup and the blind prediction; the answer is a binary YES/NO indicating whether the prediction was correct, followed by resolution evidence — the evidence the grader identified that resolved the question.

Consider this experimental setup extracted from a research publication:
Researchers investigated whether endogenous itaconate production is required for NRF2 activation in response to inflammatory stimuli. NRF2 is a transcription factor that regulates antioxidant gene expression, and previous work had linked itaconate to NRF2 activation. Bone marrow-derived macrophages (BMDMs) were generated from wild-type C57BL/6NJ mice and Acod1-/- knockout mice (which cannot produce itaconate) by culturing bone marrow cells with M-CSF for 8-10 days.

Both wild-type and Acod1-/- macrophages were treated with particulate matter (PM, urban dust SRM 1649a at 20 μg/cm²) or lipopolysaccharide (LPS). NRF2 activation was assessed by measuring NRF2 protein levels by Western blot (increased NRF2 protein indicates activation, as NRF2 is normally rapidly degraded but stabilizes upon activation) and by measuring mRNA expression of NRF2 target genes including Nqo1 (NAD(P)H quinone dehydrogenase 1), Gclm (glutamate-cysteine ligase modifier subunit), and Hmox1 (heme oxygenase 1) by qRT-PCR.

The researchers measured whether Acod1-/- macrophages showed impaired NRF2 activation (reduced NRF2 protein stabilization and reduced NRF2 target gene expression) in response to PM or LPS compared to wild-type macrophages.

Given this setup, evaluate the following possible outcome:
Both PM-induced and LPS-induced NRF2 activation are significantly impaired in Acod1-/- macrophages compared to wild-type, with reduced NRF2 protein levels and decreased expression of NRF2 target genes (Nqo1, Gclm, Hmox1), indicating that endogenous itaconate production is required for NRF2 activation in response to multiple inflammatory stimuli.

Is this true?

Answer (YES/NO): NO